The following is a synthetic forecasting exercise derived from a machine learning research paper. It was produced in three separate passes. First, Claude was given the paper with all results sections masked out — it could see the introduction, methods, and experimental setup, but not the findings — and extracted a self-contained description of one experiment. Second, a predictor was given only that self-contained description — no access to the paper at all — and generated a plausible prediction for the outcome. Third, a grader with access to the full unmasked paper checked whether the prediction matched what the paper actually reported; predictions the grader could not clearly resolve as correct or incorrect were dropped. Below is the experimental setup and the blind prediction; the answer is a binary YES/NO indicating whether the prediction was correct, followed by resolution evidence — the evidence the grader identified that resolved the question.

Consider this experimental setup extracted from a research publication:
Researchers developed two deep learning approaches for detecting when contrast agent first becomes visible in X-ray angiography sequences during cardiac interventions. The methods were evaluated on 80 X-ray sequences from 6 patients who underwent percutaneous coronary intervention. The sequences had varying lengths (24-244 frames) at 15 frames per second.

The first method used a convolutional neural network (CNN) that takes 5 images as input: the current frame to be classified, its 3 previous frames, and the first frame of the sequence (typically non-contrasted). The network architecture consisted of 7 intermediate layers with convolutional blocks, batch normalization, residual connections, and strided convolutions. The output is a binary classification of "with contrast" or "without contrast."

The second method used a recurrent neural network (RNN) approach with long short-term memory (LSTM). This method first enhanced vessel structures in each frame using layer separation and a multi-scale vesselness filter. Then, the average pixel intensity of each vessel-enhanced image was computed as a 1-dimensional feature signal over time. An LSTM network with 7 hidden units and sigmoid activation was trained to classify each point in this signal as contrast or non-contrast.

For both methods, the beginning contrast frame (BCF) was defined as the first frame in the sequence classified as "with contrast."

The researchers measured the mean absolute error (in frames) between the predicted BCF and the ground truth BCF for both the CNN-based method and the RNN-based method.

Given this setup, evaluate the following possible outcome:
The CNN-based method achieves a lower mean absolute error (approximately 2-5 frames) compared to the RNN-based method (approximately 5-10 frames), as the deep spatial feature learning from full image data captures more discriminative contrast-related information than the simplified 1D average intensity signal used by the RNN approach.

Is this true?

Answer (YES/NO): NO